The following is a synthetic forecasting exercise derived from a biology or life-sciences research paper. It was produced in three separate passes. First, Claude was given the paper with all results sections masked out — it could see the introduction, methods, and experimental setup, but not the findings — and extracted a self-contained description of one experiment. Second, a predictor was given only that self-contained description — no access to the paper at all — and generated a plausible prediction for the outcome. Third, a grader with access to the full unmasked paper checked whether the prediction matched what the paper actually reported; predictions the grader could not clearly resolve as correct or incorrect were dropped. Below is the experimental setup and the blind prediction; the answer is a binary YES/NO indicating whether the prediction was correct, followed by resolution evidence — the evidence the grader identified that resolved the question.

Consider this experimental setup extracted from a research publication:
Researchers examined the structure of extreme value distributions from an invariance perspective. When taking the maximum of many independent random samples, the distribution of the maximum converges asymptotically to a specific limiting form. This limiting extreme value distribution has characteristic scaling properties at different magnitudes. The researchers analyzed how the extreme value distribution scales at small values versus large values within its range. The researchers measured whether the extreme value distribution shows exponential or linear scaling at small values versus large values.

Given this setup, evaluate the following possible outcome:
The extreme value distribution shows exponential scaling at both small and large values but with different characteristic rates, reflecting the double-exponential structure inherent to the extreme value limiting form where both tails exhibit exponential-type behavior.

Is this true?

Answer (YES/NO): NO